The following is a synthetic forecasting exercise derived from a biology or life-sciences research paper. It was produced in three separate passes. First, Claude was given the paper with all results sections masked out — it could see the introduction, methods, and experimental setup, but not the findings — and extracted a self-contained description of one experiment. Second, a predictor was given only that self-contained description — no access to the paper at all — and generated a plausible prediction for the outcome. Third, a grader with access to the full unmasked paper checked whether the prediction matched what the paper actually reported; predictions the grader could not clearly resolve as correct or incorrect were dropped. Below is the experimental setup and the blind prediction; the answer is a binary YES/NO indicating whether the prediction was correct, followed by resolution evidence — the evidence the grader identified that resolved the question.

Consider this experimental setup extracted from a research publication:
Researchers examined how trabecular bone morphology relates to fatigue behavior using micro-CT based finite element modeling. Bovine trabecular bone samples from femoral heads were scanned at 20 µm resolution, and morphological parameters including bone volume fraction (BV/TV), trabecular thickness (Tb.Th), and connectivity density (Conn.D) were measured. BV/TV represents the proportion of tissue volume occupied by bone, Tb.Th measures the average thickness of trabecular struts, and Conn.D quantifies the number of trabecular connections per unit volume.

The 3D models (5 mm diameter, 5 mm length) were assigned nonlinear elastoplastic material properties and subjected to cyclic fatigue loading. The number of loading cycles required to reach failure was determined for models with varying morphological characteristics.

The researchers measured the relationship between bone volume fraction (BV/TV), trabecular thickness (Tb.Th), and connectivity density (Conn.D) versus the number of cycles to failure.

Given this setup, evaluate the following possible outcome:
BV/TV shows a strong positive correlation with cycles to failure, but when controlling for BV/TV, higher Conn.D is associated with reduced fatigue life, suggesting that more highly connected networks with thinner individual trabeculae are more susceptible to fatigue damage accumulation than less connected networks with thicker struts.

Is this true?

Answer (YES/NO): NO